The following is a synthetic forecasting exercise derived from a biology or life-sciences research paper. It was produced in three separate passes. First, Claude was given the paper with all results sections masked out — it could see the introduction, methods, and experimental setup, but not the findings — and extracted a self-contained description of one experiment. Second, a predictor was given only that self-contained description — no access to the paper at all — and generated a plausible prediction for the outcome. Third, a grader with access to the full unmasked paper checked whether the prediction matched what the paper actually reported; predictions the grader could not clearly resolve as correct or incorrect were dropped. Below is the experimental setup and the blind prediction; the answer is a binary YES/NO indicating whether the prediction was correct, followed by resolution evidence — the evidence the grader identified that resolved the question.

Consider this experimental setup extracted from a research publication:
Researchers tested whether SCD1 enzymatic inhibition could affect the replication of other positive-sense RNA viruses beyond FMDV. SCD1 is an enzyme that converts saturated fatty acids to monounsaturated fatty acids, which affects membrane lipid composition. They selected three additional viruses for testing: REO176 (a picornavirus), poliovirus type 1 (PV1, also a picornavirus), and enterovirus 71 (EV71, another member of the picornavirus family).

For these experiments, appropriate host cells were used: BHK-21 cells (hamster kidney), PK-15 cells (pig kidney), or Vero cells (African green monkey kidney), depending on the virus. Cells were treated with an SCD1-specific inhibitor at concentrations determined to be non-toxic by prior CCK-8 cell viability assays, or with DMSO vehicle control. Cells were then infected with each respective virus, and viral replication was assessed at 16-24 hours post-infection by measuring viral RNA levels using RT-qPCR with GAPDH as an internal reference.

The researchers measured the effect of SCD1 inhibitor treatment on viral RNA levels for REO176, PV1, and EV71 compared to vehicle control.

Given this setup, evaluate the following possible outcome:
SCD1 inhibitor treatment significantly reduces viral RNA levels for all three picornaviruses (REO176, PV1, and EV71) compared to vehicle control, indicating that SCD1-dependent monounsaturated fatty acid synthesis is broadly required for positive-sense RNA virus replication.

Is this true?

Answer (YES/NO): YES